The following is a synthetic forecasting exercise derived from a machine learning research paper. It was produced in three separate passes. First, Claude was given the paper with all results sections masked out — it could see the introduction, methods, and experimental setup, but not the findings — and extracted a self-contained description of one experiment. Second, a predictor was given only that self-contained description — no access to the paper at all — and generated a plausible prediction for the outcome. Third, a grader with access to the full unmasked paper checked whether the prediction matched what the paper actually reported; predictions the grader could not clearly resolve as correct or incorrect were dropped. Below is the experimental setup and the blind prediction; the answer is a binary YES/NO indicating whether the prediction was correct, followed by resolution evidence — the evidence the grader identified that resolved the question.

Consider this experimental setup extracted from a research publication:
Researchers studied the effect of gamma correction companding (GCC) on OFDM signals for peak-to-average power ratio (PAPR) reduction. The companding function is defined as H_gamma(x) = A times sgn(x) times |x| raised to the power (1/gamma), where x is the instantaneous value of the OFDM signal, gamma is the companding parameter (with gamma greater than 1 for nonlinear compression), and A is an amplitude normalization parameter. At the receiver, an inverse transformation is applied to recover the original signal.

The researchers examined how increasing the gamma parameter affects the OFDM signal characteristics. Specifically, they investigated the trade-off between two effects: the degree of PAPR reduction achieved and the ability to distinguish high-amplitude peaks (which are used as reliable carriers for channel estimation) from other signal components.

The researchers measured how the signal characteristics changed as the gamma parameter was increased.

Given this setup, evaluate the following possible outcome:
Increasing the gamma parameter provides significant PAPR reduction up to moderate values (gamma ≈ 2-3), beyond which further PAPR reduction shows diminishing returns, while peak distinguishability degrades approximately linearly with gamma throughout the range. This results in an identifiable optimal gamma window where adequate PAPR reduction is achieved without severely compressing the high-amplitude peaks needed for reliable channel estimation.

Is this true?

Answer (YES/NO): NO